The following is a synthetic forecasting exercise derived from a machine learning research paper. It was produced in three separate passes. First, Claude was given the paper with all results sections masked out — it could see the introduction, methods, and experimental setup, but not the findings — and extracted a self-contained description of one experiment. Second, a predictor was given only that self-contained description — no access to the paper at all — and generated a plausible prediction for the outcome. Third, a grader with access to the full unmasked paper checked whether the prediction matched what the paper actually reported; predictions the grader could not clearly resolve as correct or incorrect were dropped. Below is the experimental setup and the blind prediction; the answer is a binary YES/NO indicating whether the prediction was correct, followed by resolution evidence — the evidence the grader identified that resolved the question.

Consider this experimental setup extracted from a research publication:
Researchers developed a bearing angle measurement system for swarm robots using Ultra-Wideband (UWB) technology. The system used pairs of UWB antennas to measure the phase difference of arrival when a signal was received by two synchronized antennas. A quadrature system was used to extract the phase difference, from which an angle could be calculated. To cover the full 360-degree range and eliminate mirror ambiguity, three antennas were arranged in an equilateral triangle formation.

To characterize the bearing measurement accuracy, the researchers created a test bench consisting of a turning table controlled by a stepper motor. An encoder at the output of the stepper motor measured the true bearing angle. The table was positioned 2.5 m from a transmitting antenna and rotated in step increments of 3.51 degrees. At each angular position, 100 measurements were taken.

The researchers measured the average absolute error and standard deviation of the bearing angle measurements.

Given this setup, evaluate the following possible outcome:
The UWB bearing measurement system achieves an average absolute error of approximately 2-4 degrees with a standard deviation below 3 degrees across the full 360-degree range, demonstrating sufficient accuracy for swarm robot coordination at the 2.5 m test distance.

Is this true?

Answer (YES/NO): NO